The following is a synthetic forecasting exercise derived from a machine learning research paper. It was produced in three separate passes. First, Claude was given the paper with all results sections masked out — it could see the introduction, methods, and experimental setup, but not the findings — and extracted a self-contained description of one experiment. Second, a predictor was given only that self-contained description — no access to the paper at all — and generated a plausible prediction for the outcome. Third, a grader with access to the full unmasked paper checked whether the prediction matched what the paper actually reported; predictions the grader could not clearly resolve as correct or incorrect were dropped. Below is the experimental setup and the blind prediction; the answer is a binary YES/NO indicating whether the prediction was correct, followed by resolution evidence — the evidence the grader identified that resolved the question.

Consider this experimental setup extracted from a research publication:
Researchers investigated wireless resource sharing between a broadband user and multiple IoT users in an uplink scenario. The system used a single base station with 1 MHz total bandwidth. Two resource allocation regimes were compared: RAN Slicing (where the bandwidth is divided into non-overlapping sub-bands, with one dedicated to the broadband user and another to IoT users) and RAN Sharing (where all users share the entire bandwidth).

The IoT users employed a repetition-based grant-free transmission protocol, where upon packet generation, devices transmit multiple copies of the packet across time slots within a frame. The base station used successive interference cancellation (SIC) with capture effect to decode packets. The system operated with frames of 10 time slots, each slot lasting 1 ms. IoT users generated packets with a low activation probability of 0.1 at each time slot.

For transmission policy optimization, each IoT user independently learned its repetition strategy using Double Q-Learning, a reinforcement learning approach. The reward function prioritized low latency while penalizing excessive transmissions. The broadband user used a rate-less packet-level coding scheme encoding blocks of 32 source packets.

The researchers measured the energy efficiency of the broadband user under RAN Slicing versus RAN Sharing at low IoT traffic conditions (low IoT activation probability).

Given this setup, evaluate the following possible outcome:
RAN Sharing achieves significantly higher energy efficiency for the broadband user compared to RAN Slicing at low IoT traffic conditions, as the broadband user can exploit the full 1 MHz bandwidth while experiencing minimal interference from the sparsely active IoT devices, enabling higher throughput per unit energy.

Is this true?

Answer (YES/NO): NO